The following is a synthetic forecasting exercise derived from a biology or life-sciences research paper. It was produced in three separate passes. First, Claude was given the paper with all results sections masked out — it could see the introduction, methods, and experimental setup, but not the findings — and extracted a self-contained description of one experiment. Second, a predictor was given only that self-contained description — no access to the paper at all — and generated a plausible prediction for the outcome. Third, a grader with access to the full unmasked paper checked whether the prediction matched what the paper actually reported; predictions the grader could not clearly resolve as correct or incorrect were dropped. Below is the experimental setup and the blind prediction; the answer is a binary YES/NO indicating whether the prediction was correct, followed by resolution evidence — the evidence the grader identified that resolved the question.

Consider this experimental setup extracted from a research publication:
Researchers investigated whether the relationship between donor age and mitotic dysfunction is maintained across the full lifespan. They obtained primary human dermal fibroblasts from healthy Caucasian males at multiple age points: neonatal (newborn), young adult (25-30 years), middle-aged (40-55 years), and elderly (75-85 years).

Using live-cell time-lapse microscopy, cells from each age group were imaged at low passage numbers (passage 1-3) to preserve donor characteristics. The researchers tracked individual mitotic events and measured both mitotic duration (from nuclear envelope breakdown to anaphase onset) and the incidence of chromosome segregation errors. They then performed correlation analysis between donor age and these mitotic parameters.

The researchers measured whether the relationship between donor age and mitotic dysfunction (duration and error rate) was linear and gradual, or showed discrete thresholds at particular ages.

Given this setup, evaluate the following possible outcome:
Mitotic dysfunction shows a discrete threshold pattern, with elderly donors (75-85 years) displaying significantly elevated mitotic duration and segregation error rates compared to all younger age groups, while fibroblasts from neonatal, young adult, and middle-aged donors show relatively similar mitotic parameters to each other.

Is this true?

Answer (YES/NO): NO